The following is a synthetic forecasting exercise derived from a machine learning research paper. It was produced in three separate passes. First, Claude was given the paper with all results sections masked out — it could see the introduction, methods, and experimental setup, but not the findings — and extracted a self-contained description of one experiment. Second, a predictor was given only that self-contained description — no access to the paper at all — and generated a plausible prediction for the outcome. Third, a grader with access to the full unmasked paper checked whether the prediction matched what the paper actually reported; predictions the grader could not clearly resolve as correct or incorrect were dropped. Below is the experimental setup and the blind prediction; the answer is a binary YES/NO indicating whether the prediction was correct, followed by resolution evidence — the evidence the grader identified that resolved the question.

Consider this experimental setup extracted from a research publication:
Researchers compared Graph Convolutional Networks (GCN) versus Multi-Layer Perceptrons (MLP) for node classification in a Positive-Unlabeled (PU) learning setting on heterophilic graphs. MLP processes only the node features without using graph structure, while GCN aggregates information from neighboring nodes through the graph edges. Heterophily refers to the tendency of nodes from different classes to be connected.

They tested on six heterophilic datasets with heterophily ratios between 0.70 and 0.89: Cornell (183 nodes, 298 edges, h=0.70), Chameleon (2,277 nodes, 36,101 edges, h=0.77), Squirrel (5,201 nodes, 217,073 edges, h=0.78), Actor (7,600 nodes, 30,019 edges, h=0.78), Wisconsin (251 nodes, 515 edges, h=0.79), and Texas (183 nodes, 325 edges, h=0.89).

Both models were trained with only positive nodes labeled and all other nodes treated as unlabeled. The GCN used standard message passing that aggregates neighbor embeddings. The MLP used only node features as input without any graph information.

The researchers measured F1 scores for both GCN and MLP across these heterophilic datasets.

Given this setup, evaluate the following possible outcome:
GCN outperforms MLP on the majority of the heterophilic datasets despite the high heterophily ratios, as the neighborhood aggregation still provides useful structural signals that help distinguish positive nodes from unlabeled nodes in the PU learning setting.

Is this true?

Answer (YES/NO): NO